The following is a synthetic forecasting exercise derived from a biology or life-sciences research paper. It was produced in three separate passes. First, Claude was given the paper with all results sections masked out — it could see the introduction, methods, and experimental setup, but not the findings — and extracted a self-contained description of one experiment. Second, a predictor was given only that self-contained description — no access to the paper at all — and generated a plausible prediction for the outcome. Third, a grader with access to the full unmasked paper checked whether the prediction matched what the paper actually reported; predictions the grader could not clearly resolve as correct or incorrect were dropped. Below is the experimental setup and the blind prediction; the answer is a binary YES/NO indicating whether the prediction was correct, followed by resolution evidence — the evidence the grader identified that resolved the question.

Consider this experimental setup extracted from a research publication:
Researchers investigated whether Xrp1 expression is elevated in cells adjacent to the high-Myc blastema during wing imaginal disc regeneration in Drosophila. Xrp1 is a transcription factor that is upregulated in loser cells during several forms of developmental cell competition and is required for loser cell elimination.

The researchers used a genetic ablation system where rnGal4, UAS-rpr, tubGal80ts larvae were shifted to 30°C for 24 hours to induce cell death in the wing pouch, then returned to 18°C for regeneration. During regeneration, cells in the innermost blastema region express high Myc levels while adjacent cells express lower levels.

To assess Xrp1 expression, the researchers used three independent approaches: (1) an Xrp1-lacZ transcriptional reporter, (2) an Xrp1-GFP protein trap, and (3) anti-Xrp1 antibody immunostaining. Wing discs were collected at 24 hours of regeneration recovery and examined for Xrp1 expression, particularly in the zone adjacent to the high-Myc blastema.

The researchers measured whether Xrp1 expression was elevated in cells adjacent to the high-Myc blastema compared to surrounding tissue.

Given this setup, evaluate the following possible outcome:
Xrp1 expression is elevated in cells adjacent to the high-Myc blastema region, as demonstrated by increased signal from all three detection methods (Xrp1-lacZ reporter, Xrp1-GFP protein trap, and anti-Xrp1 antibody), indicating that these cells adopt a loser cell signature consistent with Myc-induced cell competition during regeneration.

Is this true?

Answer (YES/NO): NO